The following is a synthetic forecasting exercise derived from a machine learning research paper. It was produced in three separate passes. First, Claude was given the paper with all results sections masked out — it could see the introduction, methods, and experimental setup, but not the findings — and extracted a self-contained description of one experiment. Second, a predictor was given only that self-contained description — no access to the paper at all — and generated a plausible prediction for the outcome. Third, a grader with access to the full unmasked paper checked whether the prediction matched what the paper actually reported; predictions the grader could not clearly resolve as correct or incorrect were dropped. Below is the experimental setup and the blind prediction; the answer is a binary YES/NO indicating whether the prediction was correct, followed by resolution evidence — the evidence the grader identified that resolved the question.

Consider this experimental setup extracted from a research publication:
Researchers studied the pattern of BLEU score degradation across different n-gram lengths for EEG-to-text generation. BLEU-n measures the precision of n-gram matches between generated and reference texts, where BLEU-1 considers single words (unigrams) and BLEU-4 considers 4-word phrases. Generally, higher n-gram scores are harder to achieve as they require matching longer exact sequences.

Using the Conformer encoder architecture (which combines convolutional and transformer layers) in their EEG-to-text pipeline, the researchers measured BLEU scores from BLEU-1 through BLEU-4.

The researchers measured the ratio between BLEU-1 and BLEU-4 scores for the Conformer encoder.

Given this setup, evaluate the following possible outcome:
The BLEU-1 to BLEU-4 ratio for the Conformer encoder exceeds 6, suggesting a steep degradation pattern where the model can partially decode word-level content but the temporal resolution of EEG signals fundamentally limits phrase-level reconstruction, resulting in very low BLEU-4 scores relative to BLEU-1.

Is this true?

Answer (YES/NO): NO